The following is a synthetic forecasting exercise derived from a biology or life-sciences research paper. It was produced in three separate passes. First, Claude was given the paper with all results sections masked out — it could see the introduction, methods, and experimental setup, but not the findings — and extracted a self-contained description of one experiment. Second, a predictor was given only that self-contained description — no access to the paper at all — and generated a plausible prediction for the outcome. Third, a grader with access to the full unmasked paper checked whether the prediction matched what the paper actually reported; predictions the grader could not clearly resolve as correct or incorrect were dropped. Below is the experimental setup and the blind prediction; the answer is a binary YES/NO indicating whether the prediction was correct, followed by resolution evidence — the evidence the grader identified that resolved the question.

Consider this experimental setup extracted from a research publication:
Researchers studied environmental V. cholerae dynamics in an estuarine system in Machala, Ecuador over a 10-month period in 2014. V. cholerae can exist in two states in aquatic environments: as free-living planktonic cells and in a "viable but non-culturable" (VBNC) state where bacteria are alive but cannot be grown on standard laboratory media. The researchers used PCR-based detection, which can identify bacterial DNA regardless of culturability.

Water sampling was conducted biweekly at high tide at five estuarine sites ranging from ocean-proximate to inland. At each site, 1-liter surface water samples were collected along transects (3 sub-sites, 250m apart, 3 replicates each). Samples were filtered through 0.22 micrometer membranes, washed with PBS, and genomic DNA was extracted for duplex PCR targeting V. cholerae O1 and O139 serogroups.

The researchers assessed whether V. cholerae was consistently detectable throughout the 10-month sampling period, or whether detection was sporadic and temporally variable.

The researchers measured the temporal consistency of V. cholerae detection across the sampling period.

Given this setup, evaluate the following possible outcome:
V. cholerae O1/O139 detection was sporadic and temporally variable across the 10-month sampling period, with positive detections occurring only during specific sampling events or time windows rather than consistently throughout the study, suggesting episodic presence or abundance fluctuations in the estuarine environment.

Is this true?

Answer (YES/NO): NO